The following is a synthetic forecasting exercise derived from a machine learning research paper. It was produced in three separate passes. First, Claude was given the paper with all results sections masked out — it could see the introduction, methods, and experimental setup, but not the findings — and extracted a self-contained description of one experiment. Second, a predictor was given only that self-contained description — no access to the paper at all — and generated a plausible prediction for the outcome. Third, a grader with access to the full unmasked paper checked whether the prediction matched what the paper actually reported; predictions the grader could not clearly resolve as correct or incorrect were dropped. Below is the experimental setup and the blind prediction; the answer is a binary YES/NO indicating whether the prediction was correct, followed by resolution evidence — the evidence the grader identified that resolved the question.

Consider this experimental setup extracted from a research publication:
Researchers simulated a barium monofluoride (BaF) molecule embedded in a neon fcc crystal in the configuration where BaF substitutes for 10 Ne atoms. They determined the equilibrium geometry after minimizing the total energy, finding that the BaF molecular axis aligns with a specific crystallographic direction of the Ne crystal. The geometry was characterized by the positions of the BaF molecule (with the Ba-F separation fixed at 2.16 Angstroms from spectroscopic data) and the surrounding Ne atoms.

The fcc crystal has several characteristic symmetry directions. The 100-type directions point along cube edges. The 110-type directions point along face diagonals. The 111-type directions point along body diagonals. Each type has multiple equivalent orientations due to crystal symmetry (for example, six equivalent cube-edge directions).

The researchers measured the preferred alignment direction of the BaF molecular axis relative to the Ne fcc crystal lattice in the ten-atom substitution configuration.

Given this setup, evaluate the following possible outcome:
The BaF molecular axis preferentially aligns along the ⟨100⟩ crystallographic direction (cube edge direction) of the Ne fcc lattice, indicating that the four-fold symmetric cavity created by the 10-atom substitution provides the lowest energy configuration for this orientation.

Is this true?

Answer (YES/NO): YES